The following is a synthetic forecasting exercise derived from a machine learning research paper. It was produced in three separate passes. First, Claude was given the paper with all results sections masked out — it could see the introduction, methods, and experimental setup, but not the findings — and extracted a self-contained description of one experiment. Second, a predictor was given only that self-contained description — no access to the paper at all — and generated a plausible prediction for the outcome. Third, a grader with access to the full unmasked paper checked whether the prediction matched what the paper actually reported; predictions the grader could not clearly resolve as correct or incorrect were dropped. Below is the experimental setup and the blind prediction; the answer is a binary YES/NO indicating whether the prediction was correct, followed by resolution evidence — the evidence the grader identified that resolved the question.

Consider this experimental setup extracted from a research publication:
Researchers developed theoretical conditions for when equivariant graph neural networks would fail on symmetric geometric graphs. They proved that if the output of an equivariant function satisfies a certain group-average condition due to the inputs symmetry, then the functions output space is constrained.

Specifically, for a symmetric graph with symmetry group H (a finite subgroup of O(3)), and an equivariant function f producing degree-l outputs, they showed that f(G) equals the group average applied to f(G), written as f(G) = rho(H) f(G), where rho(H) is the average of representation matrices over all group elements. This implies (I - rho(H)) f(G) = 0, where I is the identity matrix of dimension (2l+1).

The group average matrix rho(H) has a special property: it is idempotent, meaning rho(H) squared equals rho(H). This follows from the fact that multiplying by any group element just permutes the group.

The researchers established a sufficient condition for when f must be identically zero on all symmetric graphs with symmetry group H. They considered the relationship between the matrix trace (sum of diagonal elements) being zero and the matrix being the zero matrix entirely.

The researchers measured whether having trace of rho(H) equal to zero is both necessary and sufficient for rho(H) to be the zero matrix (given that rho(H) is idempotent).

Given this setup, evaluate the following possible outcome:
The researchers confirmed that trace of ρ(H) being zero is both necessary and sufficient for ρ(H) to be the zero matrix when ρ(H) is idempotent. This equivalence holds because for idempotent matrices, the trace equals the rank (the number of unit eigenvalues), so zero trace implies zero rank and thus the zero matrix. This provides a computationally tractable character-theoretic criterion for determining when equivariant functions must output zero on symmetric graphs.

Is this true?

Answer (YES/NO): YES